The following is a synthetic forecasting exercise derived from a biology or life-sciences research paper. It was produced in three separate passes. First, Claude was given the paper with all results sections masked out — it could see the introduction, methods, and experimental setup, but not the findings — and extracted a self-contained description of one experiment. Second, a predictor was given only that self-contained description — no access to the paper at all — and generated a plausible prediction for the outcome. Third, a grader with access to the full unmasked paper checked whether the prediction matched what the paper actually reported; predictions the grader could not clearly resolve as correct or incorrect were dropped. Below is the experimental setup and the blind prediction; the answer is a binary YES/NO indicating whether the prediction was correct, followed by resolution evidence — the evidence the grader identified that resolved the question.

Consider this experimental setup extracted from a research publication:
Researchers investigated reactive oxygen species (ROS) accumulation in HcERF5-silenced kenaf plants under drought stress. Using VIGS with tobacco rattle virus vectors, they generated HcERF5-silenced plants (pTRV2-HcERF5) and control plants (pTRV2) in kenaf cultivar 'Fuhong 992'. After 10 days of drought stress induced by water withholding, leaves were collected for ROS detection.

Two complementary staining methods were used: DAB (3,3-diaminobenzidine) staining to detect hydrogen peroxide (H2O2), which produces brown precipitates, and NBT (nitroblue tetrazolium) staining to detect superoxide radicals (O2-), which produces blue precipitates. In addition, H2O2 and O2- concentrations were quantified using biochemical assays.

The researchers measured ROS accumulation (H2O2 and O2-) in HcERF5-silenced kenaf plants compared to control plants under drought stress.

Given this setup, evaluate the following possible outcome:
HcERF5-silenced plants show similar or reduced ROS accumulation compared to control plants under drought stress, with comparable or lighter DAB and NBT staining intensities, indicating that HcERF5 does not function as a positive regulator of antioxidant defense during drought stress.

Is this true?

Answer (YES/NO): NO